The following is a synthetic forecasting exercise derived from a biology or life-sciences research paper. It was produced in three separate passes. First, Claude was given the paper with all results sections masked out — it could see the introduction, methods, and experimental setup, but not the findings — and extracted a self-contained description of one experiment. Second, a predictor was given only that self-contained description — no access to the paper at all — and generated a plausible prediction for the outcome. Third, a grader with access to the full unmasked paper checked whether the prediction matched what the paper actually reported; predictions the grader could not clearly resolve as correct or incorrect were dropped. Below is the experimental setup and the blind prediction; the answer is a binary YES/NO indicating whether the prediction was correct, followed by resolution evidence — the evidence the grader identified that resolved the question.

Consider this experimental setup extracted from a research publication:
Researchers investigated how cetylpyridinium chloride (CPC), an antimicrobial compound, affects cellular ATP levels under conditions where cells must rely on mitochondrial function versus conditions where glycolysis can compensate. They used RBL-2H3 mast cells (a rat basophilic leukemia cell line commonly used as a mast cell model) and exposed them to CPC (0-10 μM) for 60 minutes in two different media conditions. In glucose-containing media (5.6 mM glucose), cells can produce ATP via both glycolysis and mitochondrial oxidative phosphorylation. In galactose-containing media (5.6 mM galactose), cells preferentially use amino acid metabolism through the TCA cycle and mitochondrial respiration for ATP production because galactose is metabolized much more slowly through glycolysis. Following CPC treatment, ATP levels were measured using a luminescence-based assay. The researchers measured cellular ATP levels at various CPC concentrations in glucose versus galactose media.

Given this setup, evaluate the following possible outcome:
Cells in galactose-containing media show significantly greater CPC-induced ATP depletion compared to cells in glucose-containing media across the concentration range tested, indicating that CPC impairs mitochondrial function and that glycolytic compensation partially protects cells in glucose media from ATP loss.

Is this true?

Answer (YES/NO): YES